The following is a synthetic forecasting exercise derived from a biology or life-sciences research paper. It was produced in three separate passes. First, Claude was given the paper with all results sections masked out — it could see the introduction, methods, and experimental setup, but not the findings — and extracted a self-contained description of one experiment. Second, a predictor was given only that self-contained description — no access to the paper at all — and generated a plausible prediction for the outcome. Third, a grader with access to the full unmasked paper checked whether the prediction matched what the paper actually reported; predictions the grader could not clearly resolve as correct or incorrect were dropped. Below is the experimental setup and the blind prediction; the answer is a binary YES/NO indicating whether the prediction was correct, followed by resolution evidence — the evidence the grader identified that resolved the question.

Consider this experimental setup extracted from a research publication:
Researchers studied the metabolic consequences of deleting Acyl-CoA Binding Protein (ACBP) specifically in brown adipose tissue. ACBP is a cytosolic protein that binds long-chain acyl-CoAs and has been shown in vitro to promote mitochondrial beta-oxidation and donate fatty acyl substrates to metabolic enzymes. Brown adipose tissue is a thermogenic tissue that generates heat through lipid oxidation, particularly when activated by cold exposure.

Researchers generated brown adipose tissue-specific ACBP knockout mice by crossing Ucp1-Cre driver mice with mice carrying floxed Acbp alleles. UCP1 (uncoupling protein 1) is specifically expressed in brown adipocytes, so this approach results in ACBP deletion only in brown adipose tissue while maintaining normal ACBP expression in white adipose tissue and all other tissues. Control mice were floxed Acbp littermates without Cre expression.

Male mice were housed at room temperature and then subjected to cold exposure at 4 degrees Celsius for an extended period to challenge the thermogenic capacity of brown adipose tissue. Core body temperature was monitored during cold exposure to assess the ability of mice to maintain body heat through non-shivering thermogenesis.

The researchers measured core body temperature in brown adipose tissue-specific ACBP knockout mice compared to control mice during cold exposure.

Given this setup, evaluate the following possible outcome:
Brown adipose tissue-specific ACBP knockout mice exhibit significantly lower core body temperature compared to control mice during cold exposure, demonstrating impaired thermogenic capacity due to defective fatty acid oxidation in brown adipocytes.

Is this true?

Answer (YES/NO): NO